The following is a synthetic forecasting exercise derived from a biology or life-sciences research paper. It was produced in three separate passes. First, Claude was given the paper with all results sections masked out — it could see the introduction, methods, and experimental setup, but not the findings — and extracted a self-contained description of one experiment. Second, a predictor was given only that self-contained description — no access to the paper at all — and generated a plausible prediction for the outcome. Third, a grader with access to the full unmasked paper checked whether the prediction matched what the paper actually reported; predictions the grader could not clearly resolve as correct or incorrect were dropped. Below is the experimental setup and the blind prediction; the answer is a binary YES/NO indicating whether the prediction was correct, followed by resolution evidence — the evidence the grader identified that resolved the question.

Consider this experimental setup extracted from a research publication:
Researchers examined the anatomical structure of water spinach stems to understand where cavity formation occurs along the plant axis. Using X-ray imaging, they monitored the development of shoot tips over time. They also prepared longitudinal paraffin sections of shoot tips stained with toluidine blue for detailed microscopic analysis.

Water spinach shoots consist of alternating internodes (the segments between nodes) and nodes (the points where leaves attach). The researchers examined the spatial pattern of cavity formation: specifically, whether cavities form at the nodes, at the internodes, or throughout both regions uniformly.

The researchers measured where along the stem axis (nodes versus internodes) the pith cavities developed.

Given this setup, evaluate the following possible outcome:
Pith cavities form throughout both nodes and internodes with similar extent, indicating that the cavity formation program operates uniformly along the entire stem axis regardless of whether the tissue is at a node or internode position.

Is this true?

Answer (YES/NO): NO